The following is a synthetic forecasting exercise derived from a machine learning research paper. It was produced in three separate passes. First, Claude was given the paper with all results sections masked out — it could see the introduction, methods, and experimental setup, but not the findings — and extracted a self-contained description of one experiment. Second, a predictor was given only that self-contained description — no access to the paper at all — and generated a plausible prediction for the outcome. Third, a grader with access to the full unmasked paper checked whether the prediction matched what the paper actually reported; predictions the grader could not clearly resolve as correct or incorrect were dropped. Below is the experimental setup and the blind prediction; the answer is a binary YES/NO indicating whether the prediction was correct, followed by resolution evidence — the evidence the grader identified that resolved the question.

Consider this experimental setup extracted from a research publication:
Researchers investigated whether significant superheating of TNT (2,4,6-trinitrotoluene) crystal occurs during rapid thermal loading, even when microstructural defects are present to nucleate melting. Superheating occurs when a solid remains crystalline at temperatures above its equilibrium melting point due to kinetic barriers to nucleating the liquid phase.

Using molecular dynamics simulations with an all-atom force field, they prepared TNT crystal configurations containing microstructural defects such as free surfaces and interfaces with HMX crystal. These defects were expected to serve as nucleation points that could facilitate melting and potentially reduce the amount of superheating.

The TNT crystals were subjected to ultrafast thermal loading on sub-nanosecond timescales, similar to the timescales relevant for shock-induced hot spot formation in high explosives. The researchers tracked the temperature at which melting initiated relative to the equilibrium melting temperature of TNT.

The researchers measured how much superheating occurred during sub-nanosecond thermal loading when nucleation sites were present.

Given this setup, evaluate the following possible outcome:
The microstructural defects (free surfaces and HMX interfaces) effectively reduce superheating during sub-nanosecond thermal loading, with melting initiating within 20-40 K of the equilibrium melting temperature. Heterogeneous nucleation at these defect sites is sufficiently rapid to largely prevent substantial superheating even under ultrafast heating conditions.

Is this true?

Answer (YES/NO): NO